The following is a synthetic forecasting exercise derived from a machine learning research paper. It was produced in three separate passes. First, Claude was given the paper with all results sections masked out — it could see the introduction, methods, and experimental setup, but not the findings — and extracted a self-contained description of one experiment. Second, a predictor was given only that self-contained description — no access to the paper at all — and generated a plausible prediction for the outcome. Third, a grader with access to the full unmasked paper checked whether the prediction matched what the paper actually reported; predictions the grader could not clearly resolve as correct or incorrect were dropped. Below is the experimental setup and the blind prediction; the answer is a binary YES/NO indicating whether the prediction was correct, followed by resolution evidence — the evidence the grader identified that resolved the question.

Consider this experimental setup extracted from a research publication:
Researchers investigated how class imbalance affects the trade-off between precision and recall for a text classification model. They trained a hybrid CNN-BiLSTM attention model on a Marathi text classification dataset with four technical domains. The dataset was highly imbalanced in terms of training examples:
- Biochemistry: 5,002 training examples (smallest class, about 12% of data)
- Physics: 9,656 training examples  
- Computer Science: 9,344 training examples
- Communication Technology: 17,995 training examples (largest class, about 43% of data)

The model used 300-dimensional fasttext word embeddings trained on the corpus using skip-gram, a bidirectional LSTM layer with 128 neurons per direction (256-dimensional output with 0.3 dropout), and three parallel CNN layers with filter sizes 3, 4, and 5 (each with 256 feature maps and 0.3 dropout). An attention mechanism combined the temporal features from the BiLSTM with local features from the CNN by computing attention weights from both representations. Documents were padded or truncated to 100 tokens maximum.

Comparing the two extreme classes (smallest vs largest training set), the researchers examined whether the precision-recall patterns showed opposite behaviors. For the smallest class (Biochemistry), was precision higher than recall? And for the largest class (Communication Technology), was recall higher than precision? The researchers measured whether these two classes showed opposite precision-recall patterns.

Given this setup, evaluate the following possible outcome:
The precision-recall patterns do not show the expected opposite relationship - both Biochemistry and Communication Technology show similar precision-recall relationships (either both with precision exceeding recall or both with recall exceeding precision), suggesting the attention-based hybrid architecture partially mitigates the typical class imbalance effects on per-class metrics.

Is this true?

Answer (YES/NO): NO